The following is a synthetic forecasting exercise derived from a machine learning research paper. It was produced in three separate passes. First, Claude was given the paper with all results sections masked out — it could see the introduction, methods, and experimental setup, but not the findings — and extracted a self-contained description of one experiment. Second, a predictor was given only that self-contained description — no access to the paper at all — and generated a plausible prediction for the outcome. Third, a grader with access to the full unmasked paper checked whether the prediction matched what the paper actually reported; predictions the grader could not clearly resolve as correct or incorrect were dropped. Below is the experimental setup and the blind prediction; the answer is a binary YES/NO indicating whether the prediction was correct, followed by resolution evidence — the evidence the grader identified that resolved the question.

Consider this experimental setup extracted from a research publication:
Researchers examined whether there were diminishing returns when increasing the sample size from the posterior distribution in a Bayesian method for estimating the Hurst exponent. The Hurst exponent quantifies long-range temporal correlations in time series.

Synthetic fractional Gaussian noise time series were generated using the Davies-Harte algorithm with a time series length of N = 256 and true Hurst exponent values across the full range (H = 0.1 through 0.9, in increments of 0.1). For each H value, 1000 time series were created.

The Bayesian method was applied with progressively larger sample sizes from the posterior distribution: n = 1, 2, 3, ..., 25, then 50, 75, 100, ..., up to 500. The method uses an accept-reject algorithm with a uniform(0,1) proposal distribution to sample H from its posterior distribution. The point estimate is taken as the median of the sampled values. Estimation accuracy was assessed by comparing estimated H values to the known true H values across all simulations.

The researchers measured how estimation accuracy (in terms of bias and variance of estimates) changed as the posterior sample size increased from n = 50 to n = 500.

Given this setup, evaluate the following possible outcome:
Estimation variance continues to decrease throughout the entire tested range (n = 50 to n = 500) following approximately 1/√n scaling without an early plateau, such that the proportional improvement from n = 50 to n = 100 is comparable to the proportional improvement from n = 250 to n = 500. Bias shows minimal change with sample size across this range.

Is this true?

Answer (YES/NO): NO